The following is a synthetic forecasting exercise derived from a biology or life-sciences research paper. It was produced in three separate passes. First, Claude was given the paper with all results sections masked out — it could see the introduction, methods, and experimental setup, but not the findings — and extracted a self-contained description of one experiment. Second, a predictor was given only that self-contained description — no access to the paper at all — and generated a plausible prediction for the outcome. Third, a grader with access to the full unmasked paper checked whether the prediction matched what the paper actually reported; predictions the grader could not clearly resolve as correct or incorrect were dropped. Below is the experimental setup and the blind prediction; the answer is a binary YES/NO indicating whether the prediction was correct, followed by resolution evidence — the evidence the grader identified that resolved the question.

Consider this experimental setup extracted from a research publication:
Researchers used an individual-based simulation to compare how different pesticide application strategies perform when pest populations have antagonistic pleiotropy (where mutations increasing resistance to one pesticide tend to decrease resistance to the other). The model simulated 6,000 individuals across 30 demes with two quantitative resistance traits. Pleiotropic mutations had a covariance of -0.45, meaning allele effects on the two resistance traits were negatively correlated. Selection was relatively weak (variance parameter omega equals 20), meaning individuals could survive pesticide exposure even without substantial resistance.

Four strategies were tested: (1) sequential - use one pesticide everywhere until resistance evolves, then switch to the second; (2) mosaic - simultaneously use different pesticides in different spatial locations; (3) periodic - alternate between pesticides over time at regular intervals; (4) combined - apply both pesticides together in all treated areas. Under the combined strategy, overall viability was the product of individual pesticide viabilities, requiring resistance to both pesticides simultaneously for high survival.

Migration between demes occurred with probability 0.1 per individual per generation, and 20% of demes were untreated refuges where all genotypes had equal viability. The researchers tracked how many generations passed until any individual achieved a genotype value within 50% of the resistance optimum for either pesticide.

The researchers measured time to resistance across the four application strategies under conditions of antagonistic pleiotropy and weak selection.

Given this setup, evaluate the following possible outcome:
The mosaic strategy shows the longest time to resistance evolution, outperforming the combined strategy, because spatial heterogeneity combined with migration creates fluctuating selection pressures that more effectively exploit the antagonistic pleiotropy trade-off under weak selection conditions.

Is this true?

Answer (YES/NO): NO